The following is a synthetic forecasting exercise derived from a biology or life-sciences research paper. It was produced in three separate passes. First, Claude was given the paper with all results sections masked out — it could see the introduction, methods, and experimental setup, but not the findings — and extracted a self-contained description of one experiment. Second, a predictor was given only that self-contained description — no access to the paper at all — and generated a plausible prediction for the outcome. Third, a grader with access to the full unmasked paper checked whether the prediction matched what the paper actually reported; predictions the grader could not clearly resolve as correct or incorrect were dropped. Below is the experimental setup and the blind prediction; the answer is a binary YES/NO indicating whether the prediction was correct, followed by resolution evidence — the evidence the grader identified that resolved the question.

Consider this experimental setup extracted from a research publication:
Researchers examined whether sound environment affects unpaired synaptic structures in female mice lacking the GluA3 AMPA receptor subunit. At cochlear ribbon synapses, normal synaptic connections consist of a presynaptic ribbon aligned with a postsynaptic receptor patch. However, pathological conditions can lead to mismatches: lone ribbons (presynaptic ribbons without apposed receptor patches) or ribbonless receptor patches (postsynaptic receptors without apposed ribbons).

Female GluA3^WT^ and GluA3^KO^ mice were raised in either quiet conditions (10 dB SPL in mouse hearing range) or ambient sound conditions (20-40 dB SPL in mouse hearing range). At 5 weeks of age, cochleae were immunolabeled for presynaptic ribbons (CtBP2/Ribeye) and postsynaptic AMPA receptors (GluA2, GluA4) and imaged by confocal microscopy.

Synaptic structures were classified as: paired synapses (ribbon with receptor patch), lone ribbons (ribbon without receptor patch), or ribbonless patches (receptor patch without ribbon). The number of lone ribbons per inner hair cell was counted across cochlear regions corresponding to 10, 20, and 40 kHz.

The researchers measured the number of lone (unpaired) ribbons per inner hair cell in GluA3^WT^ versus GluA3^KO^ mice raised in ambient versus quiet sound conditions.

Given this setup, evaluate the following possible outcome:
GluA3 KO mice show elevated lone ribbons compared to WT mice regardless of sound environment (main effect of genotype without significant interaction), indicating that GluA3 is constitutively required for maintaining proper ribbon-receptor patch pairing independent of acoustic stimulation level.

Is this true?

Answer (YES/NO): NO